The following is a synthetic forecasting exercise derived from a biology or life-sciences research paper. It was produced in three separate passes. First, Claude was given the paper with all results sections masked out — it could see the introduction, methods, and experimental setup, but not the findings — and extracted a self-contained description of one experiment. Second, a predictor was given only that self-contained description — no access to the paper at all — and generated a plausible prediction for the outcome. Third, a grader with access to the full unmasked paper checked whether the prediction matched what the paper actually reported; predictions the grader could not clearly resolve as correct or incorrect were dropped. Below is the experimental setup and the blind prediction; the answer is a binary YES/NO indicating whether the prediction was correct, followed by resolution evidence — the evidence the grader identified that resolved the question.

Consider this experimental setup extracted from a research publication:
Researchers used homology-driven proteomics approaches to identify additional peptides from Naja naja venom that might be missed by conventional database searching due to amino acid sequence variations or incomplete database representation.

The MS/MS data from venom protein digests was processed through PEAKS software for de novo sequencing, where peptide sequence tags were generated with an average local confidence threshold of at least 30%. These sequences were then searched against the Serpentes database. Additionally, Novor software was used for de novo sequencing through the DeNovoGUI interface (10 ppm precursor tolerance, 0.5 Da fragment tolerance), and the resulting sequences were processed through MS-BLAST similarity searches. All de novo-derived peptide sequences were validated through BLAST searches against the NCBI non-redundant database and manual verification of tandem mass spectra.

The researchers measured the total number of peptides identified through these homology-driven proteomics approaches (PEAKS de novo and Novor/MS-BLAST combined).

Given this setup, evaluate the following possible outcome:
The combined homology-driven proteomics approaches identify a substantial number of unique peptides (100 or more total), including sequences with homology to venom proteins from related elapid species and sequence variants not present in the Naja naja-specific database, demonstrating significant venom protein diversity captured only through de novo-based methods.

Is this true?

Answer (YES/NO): NO